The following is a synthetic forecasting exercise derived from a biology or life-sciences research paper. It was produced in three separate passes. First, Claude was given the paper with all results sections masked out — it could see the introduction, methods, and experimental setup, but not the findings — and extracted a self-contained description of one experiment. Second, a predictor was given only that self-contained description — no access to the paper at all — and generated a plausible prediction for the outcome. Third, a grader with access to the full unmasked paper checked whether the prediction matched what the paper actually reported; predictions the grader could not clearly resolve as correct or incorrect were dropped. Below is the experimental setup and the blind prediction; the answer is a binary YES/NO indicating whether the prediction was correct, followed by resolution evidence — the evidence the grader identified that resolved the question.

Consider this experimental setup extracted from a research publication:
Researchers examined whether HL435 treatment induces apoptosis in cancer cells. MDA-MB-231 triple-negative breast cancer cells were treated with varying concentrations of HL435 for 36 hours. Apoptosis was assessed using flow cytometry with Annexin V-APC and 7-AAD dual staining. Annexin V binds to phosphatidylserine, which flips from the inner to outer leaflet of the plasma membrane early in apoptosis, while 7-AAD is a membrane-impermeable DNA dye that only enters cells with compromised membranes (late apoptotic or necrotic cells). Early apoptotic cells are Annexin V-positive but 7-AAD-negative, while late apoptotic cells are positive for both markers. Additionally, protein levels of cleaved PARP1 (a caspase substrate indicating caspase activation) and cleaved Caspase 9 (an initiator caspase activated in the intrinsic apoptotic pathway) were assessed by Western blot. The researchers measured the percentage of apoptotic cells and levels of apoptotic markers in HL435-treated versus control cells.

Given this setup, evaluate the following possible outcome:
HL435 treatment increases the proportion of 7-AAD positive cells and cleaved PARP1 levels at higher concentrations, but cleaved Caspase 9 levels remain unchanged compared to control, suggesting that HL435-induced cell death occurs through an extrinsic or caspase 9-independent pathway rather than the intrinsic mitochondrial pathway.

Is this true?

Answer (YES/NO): NO